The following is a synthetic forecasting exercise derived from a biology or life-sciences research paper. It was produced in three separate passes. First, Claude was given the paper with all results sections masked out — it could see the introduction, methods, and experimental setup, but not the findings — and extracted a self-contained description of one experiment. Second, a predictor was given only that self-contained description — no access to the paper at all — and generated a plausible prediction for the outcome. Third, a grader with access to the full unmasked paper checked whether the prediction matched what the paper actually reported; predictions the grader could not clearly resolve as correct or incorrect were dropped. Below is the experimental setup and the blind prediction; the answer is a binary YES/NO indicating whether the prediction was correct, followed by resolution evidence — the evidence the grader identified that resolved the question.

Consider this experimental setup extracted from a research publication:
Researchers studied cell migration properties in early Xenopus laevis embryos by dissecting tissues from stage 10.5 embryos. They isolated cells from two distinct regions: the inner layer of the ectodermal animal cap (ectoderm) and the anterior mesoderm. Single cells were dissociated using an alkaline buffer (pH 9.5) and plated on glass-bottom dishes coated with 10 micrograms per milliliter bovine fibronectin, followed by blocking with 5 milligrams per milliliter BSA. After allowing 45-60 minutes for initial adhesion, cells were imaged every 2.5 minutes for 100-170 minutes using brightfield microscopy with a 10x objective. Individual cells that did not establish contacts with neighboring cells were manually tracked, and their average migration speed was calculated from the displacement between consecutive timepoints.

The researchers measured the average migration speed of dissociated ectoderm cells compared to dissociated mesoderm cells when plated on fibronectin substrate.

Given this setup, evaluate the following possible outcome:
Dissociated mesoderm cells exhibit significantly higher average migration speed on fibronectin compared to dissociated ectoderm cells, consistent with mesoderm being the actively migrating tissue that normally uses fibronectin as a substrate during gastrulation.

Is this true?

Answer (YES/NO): YES